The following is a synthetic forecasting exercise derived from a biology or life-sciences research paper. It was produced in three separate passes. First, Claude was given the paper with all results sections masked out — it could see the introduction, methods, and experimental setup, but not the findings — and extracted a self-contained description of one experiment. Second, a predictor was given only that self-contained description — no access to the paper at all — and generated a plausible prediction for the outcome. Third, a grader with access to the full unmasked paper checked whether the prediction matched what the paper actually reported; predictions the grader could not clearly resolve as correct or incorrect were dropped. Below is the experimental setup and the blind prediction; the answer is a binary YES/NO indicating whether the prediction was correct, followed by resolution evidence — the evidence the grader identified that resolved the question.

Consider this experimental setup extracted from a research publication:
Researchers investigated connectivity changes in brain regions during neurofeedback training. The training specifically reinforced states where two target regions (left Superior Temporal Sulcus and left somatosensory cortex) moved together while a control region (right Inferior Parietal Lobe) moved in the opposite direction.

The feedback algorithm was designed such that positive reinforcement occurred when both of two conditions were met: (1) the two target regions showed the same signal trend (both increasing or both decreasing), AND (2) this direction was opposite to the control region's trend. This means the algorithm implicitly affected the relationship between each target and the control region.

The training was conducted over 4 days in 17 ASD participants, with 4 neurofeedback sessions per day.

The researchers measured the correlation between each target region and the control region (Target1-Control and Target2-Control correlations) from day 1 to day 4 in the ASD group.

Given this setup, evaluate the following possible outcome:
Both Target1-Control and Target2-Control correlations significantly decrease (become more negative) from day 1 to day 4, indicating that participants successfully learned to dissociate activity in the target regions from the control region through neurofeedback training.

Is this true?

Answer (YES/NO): NO